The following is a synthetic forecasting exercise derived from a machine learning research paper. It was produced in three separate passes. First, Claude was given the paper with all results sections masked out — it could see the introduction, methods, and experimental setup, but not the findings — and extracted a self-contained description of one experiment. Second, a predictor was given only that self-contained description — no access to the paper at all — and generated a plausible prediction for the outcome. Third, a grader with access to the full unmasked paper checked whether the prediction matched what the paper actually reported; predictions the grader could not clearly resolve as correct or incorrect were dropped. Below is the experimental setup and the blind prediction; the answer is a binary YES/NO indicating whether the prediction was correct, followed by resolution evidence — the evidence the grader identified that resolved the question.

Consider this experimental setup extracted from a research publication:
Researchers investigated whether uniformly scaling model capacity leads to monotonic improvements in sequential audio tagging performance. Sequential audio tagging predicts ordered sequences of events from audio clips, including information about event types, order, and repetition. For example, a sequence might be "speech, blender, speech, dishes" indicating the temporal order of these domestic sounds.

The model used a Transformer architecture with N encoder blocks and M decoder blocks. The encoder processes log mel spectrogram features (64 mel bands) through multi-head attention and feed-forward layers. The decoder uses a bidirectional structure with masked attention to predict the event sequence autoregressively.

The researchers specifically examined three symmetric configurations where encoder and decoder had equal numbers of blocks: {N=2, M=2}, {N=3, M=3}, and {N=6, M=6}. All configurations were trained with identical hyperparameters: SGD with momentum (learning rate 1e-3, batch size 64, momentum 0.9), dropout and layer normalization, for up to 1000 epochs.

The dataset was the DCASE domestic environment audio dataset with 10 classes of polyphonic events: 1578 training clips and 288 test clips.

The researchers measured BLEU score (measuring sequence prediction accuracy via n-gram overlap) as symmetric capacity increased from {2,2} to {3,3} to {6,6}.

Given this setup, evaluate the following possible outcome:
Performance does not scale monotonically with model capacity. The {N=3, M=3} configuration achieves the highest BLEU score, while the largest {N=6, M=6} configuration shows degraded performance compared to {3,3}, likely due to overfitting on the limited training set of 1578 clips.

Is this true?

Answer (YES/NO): YES